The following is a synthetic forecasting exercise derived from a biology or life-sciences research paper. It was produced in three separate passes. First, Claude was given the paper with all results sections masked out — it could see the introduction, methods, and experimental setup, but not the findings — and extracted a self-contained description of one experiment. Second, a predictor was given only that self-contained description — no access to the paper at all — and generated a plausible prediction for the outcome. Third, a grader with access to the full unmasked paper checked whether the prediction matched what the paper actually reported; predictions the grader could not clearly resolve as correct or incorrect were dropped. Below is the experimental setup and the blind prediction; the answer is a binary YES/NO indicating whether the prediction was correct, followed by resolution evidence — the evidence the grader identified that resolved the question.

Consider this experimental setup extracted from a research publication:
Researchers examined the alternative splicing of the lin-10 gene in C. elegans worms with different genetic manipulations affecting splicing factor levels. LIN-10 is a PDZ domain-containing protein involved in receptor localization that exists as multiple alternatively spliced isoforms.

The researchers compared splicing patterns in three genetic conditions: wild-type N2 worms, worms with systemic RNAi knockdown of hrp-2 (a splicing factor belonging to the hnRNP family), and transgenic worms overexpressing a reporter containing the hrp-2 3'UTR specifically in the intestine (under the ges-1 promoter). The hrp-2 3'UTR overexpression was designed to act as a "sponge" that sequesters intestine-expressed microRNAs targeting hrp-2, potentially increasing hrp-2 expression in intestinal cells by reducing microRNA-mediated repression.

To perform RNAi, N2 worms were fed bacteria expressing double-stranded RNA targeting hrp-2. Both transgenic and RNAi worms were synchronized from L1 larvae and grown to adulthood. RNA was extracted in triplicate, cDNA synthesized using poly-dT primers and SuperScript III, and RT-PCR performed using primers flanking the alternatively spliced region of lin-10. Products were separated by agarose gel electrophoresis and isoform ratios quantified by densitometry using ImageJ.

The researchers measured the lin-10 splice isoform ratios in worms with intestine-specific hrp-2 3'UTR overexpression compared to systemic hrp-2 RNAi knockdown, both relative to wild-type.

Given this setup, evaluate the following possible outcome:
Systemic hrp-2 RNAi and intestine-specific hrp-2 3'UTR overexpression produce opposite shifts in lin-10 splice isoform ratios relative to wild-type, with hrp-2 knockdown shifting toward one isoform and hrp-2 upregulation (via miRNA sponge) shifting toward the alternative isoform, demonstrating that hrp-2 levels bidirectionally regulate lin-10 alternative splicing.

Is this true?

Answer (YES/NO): NO